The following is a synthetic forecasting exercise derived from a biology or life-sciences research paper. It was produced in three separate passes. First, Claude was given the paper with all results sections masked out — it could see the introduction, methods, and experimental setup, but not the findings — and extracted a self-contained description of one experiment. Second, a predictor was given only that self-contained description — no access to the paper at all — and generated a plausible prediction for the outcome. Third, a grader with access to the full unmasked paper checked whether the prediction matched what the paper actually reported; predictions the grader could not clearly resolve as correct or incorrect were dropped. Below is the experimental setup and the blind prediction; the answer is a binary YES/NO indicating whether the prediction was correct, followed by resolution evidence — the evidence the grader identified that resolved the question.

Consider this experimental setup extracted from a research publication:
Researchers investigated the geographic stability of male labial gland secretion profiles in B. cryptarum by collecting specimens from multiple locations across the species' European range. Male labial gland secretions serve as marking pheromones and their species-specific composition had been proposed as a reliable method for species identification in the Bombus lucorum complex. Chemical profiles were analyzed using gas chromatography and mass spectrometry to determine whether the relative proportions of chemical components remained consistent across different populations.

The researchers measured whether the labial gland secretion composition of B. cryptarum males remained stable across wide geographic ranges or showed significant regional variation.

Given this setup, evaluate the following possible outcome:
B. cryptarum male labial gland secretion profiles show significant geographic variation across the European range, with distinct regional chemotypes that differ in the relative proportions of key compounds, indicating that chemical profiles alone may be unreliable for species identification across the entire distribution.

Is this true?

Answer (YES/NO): NO